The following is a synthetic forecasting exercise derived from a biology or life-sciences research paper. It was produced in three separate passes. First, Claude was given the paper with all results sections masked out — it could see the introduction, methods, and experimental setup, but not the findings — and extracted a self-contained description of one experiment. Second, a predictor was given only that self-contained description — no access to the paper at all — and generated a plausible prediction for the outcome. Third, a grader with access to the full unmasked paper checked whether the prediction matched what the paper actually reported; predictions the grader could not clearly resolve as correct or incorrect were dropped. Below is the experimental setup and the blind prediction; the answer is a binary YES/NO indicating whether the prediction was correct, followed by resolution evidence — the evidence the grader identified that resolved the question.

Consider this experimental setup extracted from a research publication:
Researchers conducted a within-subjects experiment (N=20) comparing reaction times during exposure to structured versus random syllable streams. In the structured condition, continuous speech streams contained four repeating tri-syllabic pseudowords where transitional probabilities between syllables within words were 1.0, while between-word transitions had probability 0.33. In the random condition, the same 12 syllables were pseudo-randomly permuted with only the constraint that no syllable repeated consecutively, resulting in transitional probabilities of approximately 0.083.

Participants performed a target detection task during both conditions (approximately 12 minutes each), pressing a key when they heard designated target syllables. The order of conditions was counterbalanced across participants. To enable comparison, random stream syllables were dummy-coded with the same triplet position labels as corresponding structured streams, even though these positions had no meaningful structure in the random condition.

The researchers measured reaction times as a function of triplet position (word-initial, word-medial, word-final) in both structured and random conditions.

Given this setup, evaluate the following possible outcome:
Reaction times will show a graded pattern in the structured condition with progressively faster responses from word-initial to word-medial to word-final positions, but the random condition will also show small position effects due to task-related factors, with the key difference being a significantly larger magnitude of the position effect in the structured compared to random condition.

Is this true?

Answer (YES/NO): YES